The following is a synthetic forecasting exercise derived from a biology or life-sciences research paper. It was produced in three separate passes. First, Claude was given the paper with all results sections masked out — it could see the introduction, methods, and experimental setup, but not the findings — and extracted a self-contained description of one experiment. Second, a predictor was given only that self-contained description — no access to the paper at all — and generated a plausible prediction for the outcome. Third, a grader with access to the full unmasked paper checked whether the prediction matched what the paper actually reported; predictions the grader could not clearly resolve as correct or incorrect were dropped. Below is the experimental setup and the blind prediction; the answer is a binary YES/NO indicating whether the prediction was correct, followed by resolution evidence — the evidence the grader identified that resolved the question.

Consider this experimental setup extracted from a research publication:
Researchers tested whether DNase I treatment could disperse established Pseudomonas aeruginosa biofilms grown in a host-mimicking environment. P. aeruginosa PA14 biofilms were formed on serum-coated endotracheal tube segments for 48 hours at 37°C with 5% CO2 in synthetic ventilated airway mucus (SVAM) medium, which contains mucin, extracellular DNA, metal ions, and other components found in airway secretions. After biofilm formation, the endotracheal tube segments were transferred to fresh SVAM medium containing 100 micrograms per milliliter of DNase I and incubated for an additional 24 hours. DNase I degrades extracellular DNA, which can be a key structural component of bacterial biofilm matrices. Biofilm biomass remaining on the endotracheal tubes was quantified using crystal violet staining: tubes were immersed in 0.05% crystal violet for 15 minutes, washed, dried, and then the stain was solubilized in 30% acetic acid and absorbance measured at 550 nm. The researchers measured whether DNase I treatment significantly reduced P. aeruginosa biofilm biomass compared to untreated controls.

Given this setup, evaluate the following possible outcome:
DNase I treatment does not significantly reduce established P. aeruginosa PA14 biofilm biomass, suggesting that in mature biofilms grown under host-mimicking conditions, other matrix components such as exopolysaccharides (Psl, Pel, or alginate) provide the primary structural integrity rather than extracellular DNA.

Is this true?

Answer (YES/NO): YES